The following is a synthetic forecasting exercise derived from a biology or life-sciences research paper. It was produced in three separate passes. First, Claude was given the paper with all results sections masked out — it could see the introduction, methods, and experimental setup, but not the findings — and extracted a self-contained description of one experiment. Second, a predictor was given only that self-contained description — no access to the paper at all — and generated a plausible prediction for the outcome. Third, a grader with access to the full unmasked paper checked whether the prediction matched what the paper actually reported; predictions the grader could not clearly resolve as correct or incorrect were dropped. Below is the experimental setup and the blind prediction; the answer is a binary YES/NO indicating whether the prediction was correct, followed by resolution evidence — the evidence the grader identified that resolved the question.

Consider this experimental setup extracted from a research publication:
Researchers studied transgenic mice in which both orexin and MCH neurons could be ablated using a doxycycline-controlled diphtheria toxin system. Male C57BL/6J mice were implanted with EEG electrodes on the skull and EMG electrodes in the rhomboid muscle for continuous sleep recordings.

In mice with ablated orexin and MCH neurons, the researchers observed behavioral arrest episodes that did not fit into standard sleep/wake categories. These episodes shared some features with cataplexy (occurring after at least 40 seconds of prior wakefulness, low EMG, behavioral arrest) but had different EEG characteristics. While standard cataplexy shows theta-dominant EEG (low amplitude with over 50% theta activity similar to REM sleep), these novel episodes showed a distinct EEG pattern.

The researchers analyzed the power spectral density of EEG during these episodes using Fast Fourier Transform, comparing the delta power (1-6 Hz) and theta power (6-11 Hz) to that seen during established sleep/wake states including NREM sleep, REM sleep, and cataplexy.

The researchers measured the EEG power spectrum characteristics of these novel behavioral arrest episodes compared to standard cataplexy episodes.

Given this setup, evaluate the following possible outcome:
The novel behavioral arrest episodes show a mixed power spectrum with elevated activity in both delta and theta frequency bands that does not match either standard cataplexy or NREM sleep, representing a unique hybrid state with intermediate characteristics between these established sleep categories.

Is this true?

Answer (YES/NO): YES